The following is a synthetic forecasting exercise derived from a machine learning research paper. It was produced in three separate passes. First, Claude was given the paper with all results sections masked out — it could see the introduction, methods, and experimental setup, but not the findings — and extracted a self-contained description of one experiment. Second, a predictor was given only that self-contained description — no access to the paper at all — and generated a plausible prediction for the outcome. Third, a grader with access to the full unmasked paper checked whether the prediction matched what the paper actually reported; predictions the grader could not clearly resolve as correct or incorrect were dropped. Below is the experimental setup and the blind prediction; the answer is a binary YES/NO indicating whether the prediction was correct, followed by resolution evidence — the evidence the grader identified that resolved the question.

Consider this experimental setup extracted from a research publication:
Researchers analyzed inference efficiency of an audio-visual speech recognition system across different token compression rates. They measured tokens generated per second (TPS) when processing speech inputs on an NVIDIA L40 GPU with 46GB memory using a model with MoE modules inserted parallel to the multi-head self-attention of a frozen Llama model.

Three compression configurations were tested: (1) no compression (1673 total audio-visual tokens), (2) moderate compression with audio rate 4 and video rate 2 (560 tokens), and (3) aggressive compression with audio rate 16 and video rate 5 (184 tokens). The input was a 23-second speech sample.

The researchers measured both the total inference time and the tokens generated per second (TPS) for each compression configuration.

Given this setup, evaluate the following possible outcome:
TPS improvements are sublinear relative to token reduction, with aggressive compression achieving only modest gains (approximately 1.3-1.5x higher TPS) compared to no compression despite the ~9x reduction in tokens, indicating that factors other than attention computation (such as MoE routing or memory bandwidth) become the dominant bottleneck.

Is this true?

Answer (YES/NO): NO